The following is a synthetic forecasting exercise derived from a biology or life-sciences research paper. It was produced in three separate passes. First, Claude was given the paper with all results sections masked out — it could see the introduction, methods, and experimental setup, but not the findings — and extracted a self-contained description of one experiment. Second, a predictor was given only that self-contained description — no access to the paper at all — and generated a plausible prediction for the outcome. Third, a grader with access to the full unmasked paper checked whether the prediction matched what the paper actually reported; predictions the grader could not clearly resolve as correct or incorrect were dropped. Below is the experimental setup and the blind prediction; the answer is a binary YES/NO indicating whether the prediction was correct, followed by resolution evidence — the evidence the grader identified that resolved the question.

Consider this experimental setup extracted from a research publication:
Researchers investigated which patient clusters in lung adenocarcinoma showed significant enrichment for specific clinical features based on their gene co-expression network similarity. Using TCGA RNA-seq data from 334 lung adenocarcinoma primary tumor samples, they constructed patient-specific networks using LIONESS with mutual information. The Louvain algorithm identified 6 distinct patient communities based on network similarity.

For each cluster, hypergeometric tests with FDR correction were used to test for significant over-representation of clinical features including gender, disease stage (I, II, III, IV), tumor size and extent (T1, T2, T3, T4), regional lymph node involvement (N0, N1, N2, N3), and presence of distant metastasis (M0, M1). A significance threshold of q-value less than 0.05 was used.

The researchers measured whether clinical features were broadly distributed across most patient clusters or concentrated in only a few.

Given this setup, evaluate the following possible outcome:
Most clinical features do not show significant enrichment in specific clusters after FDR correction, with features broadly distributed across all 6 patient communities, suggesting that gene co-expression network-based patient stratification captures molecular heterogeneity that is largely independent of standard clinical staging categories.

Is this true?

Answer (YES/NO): YES